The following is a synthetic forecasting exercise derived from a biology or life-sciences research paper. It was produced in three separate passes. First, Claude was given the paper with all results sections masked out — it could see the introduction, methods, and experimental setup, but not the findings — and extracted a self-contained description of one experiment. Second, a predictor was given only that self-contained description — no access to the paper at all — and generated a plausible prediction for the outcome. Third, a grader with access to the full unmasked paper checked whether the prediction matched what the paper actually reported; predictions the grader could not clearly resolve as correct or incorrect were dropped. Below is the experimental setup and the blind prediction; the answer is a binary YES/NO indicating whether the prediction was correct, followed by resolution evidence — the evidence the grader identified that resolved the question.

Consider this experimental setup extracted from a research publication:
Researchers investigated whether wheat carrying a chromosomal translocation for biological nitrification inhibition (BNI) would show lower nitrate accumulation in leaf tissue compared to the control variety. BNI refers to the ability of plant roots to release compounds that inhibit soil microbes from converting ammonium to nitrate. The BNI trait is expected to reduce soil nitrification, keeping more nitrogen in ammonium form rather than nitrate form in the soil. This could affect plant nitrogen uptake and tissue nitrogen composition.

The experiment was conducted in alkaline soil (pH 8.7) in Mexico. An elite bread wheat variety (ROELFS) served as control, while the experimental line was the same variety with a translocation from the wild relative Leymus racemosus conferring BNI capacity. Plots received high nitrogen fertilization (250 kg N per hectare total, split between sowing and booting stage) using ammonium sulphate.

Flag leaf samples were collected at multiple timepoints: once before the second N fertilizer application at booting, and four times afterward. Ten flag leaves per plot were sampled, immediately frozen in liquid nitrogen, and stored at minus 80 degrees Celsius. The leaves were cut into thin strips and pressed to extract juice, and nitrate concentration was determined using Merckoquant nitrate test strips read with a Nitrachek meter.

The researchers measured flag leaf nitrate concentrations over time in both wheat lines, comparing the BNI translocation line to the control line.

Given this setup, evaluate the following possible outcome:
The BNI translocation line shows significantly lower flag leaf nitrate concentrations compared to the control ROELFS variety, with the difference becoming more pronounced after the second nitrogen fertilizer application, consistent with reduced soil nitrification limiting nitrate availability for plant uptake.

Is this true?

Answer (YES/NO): NO